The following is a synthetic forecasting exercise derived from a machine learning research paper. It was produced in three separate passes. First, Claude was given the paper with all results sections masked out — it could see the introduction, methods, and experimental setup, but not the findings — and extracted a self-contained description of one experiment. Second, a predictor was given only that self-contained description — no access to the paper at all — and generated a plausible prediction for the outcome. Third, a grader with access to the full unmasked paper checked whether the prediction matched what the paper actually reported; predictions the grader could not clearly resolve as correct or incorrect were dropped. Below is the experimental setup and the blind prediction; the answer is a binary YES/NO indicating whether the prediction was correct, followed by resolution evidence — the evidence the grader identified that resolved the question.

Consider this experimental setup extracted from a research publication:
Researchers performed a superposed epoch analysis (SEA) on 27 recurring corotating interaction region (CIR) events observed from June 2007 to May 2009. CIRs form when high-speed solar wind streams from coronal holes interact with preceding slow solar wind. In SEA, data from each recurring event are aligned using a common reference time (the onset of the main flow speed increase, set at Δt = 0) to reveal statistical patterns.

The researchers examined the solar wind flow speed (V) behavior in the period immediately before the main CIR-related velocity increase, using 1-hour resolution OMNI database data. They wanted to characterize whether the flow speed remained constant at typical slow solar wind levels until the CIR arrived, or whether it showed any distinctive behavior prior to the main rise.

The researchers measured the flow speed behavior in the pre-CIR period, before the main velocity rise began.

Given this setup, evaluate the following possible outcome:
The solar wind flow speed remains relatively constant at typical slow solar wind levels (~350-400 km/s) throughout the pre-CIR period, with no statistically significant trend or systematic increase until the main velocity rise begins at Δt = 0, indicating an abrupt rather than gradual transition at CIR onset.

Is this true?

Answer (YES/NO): NO